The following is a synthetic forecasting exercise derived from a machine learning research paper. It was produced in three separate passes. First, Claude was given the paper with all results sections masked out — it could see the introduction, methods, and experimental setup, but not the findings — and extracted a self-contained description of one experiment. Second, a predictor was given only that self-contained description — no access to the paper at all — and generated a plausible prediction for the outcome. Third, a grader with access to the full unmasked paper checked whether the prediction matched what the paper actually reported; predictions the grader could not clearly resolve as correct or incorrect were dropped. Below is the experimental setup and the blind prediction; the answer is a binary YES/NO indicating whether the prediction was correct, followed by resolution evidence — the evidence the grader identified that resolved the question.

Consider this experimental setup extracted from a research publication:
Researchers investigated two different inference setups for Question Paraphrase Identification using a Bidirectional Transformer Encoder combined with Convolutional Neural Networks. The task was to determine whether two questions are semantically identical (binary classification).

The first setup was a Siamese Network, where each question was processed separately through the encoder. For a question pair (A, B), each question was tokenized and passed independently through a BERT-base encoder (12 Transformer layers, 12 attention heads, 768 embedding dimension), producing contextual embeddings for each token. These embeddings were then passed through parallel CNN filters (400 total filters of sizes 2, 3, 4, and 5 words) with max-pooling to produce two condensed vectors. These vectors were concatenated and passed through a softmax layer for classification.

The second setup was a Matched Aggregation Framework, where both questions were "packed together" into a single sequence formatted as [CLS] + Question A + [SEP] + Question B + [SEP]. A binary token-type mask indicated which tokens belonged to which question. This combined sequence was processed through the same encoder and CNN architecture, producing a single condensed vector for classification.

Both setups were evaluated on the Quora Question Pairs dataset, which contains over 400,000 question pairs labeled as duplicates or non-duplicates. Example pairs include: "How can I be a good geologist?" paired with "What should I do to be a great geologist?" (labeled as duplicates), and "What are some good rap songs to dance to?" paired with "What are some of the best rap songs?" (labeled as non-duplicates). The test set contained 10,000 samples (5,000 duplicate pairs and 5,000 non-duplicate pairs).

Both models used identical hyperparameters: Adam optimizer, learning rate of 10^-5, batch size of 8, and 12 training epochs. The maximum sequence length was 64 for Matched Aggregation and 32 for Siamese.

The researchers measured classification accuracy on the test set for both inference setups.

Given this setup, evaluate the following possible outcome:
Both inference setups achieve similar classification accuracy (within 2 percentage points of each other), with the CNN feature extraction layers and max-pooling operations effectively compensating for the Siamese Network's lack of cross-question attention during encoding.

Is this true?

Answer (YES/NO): NO